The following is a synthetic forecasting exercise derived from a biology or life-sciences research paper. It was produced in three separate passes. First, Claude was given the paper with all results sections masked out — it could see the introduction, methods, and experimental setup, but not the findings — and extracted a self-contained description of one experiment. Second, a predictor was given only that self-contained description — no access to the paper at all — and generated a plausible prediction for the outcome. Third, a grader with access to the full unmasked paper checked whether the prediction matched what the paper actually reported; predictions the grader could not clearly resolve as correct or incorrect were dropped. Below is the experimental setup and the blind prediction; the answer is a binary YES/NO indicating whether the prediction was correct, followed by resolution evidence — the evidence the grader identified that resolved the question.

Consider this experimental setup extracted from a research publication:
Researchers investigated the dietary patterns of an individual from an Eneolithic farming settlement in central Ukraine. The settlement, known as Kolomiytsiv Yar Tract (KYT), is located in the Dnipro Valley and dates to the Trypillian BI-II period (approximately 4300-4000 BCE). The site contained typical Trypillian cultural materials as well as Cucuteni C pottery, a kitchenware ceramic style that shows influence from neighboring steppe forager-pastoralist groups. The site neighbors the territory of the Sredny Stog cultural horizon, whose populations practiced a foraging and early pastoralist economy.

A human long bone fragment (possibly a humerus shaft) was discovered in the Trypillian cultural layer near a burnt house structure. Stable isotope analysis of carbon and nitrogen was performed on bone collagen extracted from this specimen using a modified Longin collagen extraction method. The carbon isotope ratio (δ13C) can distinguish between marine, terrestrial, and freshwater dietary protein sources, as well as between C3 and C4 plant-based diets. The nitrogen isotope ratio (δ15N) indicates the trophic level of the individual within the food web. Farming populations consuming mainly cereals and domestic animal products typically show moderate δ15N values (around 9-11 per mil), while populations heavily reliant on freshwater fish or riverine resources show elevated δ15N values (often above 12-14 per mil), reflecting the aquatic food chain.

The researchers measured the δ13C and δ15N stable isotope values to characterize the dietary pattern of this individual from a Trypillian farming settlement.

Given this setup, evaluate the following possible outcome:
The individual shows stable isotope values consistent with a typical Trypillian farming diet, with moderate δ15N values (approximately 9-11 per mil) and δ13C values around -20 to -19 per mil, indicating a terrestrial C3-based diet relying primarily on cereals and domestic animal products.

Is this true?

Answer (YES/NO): NO